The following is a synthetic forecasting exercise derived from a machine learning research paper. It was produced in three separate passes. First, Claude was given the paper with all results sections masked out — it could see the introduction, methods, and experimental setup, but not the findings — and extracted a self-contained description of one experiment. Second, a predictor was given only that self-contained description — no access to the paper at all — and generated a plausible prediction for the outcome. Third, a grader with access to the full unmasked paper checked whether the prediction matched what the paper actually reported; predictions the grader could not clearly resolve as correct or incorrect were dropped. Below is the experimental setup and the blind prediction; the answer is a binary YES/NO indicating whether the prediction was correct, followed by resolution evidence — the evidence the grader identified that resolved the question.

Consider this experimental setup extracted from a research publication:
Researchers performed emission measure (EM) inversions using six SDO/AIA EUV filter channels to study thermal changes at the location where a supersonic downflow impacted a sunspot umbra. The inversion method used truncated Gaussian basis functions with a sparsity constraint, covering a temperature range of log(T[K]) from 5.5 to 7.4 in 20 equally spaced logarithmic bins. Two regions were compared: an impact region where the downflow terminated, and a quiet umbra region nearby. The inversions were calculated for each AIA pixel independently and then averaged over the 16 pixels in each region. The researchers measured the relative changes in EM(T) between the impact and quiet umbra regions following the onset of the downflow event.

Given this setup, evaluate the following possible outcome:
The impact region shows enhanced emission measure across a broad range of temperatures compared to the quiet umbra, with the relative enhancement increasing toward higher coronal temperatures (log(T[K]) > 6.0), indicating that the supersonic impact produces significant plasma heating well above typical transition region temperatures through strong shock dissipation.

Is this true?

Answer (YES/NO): NO